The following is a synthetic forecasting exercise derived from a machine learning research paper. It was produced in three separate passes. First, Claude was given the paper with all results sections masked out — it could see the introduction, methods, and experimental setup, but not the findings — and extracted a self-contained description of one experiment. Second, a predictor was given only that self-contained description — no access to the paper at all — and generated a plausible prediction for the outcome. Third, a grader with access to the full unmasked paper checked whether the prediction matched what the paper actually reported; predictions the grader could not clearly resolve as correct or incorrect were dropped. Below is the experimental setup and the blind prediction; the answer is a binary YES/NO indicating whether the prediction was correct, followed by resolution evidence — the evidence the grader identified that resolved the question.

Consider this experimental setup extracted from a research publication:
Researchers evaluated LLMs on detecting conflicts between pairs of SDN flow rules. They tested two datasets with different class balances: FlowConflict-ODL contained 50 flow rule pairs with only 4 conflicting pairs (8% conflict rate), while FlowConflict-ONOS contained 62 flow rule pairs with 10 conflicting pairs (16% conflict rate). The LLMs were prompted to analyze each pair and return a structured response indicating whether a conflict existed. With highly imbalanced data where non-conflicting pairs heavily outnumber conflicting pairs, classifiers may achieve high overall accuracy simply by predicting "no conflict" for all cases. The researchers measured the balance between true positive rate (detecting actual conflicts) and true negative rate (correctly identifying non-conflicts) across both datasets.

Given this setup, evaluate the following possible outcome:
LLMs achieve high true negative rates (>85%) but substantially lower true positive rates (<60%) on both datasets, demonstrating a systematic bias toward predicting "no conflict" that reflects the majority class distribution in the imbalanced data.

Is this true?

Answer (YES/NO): NO